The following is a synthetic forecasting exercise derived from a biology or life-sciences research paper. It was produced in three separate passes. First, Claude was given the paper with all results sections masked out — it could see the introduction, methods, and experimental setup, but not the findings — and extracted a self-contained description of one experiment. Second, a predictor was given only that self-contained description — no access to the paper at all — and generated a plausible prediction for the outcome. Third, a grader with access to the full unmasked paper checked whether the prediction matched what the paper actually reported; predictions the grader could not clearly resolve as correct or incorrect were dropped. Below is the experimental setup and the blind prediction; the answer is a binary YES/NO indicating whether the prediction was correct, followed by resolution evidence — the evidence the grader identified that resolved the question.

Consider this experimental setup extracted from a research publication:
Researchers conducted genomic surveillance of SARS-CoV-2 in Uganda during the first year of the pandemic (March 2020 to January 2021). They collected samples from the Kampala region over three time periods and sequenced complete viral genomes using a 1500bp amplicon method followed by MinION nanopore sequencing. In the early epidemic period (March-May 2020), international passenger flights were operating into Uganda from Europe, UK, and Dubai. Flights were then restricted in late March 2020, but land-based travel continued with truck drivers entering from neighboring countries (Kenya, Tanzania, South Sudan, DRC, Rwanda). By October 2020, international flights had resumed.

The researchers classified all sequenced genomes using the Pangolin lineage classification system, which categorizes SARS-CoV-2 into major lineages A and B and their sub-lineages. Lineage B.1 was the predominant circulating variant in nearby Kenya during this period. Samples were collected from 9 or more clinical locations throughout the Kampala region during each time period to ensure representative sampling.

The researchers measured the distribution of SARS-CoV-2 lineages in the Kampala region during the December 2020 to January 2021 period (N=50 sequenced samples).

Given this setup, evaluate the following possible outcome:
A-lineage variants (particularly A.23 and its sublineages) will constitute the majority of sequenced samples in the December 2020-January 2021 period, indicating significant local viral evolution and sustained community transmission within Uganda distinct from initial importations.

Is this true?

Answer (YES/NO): YES